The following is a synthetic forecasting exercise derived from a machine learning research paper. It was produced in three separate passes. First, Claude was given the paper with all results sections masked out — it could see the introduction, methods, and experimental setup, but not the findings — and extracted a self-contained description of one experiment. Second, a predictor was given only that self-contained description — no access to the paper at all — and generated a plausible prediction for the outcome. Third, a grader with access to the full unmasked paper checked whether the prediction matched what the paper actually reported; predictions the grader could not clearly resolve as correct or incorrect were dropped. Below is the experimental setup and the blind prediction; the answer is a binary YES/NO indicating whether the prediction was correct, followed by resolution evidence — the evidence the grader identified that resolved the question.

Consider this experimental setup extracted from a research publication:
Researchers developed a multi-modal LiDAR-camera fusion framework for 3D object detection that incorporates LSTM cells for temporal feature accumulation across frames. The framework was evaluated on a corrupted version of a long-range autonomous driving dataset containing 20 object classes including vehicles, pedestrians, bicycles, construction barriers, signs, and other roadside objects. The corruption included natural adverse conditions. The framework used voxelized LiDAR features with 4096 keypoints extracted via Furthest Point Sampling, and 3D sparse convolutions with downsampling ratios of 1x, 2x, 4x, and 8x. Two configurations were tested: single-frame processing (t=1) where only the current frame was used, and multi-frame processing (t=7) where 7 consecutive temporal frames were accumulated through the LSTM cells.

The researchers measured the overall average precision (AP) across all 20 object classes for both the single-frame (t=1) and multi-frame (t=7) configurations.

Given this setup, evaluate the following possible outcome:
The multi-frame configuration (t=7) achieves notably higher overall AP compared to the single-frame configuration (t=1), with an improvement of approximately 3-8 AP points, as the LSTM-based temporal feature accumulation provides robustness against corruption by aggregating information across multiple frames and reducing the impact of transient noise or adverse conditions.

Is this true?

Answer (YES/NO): NO